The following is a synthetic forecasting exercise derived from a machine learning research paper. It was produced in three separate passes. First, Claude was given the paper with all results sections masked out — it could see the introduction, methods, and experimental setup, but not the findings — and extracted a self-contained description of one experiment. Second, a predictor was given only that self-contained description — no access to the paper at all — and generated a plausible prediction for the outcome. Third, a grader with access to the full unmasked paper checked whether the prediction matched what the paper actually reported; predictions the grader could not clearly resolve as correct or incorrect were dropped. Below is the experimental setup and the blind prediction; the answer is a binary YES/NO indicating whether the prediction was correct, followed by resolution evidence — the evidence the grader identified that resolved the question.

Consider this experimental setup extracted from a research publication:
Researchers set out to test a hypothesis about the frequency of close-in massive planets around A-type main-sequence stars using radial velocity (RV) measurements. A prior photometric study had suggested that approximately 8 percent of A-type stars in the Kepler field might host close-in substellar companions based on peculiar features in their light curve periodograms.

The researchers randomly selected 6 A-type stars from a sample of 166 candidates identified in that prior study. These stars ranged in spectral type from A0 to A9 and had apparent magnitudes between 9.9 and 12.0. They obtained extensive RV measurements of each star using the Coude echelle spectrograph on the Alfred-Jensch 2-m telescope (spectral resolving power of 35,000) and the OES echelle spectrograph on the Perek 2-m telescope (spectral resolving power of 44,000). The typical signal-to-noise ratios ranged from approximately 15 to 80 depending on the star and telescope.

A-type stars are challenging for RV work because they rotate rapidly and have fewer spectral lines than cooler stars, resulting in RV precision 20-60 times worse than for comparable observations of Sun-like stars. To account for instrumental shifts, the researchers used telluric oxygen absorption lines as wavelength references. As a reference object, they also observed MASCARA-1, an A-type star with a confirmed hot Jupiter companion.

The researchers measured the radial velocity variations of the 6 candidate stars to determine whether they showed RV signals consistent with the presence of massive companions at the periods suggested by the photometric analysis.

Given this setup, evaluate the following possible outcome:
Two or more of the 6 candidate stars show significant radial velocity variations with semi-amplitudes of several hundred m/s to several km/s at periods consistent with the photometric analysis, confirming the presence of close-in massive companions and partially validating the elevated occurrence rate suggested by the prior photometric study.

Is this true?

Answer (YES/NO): NO